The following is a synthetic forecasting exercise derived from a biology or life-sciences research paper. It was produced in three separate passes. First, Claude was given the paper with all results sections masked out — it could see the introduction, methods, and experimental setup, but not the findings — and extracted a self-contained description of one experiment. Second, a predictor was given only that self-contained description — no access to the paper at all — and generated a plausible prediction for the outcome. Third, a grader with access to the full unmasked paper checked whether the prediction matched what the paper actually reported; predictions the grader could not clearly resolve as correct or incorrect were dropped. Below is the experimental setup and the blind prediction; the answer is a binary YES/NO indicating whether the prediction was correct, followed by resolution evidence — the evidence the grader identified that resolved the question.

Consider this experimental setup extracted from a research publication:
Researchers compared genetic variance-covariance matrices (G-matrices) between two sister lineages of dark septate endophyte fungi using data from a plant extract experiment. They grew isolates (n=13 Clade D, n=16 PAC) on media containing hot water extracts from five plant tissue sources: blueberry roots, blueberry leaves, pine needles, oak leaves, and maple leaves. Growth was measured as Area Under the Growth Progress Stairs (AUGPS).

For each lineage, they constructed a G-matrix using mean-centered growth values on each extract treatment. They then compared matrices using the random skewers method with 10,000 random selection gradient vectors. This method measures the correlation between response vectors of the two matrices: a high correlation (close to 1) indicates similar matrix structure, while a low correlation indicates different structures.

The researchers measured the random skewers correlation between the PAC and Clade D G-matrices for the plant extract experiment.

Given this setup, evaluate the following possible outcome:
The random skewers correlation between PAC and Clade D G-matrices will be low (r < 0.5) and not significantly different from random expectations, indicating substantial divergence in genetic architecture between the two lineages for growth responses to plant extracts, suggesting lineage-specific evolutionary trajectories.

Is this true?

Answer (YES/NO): NO